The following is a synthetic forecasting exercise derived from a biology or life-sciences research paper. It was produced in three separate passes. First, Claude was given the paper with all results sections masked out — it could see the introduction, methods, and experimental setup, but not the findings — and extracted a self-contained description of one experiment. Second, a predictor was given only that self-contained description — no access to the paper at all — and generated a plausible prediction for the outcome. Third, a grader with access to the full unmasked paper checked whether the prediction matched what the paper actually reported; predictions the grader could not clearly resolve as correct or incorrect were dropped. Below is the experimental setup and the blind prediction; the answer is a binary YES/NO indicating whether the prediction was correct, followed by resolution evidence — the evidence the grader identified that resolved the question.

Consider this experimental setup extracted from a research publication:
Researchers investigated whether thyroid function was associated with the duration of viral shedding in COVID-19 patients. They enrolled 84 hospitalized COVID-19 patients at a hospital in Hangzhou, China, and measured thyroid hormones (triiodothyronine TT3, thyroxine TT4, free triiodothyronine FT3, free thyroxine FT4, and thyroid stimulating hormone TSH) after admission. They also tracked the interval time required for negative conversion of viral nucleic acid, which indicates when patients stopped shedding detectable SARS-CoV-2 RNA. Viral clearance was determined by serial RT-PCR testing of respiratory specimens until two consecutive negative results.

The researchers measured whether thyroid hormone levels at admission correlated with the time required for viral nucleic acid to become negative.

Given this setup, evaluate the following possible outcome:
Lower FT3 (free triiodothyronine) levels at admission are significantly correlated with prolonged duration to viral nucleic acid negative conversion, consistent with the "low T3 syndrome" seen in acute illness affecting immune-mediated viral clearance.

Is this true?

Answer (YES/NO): NO